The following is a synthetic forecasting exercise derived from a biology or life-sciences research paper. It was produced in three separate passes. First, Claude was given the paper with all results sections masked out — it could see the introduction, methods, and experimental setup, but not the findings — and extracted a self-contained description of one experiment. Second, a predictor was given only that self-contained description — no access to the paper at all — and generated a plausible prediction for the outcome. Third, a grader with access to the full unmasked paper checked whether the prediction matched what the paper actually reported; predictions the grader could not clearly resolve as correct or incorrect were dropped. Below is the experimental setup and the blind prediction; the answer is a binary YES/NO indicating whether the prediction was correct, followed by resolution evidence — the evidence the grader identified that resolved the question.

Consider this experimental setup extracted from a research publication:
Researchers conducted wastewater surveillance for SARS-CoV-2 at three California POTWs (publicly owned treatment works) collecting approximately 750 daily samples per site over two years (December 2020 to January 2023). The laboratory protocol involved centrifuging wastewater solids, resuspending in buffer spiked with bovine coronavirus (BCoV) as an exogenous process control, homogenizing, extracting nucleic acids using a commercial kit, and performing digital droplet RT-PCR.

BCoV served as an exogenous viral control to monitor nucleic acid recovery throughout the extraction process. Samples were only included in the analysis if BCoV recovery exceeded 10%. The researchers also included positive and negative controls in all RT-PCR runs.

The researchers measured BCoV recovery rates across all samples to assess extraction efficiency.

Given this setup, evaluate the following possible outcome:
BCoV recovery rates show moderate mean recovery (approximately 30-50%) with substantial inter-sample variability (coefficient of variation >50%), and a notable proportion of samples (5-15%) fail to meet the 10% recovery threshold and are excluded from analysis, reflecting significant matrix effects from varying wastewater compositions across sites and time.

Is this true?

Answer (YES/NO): NO